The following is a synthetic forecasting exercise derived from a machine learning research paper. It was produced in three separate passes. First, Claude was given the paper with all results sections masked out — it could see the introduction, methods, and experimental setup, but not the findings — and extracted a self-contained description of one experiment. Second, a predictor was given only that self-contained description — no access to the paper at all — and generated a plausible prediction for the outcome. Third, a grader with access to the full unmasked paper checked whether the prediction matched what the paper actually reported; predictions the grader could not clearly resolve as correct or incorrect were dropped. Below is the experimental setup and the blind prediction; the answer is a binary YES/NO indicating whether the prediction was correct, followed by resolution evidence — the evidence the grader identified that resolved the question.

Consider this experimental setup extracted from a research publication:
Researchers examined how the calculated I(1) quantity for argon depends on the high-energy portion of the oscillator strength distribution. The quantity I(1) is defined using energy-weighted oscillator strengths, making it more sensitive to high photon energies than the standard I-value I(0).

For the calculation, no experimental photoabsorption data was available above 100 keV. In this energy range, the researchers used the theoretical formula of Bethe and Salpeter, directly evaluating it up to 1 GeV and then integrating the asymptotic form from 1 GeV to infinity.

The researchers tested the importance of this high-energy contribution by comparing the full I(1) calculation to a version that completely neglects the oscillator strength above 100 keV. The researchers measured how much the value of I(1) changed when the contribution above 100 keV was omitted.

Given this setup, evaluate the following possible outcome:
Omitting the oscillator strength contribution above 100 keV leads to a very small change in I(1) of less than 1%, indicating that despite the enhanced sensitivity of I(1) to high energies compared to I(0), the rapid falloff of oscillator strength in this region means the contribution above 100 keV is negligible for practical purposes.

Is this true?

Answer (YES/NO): NO